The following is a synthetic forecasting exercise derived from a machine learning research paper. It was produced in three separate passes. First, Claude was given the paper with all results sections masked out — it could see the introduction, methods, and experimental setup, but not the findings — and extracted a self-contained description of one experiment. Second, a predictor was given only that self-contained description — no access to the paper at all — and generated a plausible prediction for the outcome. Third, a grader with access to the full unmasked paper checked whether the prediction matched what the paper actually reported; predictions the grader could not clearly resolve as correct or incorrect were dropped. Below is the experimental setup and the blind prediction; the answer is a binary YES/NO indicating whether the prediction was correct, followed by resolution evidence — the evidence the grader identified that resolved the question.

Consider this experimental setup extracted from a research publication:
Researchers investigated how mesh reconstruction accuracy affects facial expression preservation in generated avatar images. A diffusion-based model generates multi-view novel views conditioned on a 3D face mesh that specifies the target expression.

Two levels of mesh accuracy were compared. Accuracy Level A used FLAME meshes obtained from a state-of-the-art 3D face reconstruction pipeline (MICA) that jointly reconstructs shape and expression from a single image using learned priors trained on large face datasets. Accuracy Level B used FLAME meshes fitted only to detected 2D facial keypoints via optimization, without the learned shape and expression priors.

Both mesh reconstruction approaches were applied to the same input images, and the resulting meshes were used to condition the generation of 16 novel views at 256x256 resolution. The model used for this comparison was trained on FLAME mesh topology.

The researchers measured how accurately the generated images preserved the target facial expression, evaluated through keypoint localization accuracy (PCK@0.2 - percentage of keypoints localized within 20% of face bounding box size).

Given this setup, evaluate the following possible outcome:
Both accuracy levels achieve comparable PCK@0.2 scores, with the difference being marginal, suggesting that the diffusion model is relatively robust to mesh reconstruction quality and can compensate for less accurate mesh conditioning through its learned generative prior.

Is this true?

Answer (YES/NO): NO